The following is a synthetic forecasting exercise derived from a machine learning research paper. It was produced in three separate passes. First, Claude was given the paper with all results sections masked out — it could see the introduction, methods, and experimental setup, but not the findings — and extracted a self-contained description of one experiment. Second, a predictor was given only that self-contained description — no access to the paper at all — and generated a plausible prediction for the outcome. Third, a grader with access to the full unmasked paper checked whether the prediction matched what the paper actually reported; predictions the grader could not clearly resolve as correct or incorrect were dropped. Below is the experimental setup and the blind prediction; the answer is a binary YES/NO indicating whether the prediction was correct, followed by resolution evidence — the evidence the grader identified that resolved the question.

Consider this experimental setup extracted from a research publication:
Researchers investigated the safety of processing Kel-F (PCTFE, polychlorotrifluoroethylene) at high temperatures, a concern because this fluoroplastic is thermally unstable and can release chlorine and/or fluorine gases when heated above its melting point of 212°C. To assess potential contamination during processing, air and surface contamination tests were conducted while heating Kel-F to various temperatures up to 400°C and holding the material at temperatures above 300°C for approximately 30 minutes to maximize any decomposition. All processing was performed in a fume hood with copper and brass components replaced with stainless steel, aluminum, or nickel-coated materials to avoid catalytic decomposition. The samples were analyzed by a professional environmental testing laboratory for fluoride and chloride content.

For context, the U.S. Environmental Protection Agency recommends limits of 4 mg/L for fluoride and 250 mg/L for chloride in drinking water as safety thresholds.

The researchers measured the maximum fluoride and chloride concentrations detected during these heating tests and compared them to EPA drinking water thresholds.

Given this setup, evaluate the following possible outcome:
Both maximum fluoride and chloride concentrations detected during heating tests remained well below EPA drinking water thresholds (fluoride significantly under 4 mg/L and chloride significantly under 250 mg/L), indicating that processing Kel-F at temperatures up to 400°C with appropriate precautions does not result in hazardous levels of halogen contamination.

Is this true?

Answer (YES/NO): YES